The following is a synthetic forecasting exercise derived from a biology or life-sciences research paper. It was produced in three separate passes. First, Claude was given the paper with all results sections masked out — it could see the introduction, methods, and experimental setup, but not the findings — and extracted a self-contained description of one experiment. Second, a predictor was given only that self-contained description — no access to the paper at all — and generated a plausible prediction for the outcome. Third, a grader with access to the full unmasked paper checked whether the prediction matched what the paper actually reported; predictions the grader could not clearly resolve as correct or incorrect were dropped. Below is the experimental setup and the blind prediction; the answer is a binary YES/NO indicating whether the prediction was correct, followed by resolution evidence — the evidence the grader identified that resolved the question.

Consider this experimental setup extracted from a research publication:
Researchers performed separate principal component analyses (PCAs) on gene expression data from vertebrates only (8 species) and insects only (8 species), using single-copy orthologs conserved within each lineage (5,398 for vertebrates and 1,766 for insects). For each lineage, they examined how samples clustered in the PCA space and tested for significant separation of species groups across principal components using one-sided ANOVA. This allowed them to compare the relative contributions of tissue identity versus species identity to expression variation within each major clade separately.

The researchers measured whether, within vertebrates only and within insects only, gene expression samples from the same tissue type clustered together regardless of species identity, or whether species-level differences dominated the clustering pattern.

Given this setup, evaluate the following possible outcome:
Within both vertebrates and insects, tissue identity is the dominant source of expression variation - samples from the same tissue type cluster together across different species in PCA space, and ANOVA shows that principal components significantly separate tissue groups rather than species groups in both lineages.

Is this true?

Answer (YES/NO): NO